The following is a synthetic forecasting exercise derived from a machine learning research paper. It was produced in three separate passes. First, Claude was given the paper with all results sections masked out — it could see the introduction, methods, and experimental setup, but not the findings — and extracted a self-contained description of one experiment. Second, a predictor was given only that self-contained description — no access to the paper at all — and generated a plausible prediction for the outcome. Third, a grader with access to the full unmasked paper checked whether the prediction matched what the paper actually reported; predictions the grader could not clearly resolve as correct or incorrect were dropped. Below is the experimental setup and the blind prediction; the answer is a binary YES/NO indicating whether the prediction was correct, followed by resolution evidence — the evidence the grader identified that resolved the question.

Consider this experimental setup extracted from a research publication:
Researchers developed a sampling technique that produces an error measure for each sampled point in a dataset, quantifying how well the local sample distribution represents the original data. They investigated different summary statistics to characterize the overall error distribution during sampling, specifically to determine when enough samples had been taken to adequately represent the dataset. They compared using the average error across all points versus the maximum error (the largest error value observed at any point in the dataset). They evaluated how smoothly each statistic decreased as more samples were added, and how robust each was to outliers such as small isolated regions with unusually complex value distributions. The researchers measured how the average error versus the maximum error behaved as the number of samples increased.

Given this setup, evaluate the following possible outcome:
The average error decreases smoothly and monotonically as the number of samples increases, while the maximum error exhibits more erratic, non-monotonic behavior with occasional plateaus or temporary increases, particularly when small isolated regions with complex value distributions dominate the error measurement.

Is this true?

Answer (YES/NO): YES